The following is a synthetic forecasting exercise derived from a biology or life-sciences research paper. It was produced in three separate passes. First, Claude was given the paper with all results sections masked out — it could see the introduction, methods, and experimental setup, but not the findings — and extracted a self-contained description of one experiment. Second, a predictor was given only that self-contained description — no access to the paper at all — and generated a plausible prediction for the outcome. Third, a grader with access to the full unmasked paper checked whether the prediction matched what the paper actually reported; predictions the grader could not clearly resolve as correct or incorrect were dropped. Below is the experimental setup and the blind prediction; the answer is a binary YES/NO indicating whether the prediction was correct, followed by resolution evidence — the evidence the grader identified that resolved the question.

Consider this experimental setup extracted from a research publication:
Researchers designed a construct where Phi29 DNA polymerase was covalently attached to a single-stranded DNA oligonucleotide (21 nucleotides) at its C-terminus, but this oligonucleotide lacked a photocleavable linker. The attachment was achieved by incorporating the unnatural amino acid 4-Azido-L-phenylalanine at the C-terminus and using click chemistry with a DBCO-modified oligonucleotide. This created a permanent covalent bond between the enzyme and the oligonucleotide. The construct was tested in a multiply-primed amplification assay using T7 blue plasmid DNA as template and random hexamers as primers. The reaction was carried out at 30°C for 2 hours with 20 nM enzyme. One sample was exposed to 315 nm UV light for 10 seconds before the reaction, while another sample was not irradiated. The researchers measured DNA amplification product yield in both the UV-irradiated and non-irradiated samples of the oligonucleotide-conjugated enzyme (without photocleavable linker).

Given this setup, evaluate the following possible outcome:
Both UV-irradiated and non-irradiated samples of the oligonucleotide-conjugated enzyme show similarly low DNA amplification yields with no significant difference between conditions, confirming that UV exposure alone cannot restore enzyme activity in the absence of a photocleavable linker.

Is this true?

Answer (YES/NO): YES